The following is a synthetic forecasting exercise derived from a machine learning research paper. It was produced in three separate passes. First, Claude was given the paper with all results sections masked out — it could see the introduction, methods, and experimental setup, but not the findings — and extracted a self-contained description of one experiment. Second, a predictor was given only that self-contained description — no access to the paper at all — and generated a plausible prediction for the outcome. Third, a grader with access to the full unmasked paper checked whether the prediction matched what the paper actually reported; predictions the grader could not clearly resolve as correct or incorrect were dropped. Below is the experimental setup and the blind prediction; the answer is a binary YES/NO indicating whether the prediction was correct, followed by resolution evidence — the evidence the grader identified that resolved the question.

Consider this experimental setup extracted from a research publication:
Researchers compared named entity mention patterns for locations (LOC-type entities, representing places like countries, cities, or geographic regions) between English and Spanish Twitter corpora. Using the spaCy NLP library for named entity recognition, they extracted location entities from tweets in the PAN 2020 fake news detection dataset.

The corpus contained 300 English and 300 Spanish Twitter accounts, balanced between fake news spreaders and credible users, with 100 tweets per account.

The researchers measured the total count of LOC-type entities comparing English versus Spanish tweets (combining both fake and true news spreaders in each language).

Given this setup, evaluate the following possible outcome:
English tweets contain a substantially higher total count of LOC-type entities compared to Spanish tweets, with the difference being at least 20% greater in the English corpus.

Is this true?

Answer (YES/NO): NO